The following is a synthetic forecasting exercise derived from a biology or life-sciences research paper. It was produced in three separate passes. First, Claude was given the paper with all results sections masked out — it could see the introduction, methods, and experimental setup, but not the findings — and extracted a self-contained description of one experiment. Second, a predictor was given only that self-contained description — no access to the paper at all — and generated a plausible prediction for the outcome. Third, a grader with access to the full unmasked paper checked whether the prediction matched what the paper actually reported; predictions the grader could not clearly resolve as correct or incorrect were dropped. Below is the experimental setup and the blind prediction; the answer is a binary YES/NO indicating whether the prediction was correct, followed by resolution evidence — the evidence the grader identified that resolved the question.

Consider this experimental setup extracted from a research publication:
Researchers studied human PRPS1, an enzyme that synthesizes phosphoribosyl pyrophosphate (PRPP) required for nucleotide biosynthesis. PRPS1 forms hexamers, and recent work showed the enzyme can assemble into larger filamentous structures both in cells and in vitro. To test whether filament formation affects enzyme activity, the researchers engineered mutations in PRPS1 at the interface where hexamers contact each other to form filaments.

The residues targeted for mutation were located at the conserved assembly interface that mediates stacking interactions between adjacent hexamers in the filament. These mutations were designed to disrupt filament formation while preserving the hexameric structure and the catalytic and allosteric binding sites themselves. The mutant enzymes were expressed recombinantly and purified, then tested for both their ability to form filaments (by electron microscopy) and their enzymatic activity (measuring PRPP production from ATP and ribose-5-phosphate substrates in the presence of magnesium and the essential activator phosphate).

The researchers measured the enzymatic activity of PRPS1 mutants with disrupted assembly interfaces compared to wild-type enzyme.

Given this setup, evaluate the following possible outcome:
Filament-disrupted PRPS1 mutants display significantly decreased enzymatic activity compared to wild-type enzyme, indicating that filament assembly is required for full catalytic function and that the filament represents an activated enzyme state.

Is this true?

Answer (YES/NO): YES